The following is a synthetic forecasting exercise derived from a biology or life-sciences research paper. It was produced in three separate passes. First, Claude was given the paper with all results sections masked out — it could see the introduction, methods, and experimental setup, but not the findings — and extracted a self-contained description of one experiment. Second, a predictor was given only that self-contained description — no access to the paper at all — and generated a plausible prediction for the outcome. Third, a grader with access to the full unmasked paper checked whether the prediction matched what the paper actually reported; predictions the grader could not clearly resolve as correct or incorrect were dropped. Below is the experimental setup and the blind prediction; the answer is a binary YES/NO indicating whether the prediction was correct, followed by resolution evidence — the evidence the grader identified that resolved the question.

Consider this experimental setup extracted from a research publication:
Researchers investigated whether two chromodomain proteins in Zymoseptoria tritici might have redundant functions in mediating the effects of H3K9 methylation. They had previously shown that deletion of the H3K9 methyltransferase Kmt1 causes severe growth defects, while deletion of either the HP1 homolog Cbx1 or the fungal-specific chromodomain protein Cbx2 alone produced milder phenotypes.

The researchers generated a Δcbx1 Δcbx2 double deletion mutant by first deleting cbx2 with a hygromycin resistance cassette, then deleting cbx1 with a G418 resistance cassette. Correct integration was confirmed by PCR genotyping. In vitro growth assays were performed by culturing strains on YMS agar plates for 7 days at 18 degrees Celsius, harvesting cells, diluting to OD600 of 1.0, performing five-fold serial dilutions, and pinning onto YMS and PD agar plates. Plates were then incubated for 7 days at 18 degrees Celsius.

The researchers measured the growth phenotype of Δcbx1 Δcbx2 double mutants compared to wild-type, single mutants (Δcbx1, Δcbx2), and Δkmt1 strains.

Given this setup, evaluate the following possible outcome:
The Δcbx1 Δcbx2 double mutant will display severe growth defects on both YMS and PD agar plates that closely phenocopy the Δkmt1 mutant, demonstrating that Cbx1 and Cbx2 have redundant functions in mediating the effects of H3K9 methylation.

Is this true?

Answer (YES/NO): YES